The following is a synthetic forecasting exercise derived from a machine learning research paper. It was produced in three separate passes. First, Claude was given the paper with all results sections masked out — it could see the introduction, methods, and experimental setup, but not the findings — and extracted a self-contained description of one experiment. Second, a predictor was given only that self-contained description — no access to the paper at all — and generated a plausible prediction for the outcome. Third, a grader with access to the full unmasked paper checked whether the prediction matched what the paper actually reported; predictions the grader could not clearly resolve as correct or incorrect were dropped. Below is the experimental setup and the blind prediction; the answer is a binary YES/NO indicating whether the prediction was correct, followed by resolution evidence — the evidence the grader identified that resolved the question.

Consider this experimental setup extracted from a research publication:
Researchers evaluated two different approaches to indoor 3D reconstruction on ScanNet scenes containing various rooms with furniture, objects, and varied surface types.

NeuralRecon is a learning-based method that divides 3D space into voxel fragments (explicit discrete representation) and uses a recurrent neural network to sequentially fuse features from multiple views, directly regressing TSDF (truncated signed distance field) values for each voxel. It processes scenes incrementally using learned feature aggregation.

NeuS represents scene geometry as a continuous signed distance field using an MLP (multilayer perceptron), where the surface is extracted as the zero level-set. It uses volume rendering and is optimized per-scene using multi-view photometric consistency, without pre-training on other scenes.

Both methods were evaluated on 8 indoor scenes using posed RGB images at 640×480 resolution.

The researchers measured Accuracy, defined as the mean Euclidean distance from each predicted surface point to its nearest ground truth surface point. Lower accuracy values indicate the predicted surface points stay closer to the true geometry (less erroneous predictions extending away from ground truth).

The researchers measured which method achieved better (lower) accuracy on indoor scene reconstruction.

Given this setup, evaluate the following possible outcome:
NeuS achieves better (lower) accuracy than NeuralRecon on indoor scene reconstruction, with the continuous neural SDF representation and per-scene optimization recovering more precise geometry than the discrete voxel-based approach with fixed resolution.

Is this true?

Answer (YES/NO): NO